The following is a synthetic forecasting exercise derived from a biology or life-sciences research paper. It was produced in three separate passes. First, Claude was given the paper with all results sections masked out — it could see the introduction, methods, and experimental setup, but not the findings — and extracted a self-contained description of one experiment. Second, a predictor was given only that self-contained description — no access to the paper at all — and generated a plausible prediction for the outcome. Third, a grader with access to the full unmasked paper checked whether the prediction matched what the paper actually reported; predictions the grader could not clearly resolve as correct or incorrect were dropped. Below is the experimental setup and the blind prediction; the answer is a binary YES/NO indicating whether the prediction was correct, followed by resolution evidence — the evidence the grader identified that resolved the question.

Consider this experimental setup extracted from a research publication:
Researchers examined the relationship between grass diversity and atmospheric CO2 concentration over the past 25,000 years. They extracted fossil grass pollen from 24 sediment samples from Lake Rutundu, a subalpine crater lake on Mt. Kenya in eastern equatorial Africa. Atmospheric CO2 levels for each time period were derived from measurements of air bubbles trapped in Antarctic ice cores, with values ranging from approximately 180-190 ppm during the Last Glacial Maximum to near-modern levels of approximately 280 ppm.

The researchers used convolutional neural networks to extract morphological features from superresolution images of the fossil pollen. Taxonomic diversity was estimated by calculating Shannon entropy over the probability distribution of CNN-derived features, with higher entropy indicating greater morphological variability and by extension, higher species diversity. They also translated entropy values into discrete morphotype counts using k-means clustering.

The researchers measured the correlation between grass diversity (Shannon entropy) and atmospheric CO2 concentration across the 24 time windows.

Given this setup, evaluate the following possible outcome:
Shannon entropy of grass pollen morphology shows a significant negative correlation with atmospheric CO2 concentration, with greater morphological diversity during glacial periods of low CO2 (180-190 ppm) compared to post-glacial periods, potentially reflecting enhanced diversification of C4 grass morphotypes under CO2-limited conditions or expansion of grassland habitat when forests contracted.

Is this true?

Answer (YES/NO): NO